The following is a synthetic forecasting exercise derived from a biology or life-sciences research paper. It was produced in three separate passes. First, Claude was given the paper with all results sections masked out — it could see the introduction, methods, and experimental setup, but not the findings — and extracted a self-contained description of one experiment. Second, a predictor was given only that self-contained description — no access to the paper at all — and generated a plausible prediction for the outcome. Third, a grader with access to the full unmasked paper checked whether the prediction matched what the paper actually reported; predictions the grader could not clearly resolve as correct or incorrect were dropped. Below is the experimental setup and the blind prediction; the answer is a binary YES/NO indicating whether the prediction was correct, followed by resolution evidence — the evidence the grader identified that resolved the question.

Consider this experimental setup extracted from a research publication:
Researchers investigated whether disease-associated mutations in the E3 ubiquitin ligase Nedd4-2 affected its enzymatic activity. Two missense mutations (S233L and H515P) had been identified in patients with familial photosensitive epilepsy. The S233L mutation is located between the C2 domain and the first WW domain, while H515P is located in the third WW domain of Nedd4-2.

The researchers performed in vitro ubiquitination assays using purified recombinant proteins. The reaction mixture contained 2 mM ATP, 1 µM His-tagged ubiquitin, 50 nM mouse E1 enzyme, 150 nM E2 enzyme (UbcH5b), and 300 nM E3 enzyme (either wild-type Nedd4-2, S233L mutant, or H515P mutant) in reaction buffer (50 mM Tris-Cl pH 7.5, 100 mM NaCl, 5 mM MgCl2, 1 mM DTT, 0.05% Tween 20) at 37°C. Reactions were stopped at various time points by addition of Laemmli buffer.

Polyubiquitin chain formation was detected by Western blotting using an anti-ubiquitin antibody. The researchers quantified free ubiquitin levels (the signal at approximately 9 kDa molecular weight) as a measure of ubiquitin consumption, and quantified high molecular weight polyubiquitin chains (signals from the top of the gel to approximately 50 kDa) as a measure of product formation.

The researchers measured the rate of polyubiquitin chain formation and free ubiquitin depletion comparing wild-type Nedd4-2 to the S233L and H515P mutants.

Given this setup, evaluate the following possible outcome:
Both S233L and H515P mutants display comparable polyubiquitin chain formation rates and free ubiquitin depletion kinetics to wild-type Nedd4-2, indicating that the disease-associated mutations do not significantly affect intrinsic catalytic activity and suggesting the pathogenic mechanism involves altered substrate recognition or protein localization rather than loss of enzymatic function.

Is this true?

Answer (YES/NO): NO